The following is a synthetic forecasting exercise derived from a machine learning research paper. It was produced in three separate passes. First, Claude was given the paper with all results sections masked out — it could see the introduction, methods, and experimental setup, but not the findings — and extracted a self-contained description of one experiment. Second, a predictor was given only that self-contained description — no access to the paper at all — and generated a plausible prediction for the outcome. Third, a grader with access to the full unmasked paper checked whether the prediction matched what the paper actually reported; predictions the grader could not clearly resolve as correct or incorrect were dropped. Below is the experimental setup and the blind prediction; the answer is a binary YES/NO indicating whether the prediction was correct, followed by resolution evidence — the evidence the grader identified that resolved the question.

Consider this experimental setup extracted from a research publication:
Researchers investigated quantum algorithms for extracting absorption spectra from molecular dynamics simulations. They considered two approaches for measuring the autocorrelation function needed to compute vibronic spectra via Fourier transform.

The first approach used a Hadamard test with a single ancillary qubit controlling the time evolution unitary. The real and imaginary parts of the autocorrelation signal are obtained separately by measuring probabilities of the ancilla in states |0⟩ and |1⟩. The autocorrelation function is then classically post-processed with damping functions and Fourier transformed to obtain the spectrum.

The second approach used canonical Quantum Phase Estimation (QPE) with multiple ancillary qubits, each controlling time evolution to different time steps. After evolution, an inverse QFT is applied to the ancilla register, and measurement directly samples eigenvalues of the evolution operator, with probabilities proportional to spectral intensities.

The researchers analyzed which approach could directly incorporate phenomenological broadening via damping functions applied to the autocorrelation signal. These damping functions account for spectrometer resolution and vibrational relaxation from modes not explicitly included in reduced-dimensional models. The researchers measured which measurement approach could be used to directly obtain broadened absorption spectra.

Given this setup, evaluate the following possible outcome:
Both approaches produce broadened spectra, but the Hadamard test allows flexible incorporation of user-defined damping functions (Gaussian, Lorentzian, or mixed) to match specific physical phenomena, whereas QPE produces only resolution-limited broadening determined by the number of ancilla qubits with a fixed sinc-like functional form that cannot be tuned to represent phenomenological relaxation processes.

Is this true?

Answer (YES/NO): NO